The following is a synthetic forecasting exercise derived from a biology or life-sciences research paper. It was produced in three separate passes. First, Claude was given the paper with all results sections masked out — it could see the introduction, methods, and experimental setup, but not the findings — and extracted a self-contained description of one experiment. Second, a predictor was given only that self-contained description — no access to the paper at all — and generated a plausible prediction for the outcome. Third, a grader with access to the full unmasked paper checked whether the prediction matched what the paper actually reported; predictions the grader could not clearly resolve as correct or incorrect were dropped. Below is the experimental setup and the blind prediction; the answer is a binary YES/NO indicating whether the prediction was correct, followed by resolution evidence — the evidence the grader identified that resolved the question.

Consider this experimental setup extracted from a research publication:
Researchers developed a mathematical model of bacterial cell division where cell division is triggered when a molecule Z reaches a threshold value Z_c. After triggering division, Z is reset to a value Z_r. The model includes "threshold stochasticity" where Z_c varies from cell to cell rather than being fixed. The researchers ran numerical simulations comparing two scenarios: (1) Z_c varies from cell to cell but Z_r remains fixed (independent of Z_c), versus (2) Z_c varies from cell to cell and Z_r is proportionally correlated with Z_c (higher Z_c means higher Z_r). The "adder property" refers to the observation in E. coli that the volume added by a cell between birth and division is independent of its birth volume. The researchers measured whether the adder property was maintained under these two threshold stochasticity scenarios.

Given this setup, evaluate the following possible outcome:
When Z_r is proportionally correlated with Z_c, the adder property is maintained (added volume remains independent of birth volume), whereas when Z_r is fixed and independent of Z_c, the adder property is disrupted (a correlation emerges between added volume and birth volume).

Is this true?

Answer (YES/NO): NO